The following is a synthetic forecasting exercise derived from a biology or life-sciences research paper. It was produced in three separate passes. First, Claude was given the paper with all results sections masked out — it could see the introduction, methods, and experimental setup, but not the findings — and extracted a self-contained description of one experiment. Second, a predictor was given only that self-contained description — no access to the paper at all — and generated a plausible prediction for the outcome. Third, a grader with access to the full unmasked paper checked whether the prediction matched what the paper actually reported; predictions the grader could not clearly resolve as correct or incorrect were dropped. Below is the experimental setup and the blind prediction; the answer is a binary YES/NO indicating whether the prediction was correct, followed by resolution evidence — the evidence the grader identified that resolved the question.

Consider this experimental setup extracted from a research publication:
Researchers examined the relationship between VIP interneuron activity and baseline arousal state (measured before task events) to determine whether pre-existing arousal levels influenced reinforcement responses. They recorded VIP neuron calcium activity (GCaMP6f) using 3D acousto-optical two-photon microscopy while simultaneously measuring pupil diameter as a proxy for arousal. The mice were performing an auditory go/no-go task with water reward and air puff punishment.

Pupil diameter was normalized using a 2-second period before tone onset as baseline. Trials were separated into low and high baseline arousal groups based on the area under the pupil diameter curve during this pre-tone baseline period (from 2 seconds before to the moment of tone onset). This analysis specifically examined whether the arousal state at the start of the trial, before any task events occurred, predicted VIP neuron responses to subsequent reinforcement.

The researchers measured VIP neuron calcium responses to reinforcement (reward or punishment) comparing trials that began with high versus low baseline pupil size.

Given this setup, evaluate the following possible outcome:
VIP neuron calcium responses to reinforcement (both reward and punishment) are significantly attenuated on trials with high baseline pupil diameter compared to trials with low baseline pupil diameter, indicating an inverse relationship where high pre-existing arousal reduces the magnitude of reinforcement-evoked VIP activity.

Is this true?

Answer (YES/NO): NO